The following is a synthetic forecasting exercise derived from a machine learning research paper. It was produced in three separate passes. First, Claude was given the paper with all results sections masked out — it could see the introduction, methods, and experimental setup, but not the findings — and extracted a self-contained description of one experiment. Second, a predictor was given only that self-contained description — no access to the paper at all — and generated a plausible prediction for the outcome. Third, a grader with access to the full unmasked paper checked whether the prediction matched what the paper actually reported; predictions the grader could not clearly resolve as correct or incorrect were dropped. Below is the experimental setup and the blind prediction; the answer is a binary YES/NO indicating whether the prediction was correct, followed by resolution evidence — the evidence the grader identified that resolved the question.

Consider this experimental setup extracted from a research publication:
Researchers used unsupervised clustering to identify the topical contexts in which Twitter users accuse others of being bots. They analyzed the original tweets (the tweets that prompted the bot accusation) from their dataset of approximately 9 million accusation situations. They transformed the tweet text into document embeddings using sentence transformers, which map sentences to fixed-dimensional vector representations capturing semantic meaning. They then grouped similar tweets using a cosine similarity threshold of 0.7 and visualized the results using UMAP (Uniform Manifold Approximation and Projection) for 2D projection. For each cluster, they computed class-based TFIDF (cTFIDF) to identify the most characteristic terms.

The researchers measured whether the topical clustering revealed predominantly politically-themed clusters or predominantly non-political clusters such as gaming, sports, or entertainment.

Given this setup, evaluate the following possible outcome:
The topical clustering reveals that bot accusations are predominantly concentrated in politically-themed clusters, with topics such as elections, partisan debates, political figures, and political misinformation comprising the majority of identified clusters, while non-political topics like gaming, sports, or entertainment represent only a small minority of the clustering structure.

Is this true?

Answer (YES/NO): YES